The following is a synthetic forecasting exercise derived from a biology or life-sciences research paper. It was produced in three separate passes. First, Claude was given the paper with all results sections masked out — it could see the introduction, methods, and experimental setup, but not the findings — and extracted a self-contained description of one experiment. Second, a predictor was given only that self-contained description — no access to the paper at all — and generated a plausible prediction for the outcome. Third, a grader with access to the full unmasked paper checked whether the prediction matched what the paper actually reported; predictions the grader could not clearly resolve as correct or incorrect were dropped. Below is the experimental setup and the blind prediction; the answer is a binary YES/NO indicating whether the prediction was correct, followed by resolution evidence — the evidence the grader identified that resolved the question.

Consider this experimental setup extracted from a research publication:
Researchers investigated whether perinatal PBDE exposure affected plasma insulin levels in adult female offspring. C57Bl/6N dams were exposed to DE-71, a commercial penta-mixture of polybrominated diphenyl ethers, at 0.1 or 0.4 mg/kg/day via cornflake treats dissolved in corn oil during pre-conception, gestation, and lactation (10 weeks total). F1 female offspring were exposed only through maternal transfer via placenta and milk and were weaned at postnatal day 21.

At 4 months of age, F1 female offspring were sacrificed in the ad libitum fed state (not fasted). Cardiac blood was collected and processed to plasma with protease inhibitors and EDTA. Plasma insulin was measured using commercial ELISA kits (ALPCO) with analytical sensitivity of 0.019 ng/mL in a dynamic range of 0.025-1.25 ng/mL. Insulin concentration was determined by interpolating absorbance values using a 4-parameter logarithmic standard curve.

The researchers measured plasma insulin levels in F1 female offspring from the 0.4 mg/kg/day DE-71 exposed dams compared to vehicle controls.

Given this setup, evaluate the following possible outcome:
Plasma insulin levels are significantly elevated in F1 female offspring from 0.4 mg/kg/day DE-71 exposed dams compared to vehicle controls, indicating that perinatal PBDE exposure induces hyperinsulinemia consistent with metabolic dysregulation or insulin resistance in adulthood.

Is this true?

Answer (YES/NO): NO